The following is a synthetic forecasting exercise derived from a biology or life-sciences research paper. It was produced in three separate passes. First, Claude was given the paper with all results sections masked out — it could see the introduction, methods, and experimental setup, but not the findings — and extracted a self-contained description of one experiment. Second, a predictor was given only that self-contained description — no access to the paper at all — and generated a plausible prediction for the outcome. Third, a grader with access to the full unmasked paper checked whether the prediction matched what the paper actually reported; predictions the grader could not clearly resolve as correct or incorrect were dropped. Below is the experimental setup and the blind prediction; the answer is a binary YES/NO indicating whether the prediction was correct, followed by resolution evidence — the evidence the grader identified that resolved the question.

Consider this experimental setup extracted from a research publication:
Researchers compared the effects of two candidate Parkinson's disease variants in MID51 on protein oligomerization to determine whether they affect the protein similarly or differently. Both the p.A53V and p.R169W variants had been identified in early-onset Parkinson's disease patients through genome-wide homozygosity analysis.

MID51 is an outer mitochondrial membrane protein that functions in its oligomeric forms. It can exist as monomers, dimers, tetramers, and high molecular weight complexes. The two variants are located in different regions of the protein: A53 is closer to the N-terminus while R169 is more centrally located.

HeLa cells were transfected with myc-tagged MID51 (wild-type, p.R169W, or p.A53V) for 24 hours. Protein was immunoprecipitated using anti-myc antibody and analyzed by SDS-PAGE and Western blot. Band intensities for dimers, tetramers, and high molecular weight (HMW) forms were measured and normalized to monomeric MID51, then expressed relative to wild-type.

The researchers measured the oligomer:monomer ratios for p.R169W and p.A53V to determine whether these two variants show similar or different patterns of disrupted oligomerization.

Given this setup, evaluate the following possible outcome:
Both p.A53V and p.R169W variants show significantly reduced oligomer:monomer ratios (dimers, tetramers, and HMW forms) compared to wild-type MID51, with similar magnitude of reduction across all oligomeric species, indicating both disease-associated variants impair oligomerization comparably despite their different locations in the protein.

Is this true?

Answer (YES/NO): NO